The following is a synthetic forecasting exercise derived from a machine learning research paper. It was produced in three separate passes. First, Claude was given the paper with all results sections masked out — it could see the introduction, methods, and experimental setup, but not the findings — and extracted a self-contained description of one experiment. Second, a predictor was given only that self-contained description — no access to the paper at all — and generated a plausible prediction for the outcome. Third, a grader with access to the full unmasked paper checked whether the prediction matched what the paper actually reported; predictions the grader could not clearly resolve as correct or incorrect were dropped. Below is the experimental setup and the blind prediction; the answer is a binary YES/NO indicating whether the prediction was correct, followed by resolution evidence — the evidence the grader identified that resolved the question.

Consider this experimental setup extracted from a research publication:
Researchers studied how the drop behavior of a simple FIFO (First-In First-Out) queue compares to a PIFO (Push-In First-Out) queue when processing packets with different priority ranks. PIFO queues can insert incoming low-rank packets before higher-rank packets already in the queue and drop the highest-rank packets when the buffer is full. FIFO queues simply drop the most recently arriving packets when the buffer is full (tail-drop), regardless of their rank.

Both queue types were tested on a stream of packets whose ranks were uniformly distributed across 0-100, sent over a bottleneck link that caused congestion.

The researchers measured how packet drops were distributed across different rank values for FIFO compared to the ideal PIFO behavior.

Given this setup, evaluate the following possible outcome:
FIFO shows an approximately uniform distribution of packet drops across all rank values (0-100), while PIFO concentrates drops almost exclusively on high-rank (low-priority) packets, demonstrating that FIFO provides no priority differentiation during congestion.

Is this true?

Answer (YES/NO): YES